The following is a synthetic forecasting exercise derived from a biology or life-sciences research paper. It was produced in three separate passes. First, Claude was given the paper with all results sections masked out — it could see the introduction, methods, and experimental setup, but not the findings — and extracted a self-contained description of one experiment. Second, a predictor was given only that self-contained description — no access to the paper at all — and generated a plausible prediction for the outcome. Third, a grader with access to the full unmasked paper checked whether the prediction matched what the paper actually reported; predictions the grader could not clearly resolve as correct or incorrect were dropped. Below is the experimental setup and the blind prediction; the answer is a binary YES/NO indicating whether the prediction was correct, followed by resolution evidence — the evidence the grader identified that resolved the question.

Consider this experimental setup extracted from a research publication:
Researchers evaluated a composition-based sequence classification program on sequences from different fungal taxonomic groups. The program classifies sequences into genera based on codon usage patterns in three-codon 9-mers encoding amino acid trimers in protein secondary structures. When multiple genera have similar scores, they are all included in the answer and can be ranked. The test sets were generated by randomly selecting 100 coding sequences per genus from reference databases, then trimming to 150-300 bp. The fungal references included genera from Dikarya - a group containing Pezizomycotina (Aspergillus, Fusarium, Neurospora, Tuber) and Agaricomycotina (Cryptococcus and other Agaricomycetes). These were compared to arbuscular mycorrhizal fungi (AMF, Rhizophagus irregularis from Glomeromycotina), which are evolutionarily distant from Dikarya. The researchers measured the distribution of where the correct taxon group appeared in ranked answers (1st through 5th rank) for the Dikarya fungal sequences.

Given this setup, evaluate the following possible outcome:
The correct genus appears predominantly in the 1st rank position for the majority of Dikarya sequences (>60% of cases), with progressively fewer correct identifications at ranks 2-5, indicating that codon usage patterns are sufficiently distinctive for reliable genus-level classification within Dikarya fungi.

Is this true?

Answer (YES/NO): NO